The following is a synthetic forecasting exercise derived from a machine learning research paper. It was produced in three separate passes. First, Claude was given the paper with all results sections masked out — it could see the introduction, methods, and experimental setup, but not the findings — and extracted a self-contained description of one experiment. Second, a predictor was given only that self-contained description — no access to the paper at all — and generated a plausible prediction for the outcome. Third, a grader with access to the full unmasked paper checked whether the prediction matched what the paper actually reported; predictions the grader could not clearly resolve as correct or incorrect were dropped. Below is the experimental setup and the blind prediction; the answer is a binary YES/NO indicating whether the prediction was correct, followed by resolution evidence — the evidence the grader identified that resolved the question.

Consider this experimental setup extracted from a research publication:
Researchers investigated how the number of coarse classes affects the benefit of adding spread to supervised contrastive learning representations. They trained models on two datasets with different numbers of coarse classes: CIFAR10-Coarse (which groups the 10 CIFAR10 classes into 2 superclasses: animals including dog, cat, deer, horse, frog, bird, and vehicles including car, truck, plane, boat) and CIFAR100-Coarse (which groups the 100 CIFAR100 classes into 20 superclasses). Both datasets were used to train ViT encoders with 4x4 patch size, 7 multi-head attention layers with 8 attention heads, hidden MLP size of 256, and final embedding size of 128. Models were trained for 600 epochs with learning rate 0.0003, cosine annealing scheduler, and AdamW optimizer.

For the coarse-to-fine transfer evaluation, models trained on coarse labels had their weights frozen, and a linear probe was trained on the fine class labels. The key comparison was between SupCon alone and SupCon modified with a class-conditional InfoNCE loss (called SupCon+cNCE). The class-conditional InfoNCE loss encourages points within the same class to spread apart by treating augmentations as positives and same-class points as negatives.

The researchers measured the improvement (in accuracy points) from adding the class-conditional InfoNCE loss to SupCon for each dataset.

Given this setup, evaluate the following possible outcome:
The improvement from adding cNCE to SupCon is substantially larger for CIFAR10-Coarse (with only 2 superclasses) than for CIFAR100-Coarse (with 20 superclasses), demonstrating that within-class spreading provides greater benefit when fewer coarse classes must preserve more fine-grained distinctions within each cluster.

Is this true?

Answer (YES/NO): YES